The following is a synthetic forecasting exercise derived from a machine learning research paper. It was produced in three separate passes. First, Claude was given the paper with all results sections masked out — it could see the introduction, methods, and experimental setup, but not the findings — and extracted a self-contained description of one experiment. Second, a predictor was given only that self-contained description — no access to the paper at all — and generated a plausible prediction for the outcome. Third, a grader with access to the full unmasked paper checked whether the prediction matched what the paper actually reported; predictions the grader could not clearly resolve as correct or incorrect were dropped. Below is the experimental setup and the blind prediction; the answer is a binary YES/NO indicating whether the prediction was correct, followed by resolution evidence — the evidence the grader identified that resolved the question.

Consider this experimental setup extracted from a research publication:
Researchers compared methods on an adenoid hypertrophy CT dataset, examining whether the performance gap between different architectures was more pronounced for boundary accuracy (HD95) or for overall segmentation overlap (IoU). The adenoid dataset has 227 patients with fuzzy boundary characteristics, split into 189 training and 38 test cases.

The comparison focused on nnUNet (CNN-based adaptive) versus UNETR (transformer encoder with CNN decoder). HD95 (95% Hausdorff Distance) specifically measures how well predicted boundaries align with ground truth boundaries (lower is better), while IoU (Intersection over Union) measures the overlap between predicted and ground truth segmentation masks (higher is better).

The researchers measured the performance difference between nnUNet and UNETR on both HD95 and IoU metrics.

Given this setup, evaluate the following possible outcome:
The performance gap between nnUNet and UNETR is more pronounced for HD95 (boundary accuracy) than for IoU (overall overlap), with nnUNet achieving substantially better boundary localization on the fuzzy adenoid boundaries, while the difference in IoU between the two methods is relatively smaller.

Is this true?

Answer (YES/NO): YES